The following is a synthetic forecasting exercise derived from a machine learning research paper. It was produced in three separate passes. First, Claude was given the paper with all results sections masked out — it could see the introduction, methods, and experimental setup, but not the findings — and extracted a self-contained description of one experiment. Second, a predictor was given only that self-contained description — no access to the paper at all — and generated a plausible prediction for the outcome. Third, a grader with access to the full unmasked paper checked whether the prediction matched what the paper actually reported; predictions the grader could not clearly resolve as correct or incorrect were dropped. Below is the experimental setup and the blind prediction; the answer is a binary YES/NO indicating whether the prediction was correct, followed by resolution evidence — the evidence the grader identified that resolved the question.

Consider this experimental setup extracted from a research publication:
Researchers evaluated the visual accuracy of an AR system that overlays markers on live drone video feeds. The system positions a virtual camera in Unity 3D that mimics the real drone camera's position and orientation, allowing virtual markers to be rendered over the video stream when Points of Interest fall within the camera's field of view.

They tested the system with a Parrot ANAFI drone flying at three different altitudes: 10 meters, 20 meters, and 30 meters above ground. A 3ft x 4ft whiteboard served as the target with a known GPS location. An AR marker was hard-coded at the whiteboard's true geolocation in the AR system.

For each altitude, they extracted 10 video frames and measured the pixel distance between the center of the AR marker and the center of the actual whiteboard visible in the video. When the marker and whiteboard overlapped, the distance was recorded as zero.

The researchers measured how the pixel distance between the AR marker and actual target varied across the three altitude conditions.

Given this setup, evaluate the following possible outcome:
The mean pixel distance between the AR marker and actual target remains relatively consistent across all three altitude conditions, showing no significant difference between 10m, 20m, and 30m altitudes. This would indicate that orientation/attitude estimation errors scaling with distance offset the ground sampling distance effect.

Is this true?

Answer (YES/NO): NO